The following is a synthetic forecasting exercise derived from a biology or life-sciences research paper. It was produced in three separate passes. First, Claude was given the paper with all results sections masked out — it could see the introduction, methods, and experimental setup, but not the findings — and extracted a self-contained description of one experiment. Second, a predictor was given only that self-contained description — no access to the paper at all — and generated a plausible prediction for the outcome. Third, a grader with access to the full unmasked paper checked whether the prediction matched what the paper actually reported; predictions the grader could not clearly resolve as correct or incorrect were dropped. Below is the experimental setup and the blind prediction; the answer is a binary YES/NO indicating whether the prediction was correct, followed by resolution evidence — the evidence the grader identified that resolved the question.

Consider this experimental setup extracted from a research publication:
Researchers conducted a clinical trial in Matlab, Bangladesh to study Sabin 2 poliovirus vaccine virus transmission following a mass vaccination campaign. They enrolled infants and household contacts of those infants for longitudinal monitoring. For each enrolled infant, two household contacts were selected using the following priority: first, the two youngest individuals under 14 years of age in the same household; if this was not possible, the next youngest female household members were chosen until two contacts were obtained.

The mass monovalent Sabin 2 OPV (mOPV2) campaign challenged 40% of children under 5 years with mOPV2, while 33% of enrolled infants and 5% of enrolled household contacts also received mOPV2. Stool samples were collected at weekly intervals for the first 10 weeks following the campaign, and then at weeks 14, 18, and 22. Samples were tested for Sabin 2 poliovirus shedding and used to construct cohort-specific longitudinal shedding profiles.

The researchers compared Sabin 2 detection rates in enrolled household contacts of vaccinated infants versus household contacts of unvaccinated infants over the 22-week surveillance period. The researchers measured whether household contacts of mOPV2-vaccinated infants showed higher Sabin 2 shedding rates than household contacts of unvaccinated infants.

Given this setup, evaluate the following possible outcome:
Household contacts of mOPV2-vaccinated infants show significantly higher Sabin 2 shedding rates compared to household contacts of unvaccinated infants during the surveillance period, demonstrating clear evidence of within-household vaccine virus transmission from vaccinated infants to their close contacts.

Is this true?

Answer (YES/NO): YES